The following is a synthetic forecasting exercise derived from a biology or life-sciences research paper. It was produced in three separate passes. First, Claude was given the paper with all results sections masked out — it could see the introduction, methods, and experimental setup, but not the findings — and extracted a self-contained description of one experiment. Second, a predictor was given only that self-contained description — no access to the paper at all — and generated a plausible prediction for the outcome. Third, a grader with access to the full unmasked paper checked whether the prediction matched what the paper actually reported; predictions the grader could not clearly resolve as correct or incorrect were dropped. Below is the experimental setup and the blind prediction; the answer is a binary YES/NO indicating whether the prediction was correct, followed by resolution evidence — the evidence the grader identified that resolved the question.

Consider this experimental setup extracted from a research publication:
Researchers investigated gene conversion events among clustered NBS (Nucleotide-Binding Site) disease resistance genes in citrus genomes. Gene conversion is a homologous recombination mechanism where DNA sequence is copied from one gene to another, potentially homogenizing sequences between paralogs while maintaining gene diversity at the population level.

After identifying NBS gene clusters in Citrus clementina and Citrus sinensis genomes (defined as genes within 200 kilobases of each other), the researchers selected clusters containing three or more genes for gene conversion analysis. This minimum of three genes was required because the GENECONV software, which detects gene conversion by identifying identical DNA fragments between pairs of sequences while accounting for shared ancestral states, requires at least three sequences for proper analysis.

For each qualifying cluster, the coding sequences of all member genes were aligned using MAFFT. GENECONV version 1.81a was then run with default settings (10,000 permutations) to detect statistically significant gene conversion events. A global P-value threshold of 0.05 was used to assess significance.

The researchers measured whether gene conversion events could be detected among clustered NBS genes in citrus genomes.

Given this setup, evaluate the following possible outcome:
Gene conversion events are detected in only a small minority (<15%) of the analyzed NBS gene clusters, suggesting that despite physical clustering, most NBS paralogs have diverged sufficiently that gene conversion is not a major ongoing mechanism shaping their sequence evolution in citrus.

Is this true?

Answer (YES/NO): NO